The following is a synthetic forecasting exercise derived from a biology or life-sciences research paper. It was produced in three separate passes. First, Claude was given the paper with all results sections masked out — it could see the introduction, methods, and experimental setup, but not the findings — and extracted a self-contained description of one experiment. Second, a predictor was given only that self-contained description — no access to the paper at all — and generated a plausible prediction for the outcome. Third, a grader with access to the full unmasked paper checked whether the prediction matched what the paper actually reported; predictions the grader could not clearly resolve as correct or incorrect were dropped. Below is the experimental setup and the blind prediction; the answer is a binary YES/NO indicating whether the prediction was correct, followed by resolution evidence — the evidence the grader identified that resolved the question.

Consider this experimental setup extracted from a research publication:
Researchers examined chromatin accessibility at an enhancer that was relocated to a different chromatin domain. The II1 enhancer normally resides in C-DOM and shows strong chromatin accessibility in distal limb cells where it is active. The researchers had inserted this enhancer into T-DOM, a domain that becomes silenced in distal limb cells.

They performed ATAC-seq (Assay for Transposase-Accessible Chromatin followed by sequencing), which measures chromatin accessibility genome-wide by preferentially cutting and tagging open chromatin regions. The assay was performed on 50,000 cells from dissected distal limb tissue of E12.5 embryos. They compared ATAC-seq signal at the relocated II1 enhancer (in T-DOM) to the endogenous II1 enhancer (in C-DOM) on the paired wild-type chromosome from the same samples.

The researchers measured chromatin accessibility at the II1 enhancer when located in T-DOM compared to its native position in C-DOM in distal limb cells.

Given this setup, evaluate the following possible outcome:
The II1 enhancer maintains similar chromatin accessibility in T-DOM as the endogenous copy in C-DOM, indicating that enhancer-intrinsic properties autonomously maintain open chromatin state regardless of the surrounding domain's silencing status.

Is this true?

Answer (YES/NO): NO